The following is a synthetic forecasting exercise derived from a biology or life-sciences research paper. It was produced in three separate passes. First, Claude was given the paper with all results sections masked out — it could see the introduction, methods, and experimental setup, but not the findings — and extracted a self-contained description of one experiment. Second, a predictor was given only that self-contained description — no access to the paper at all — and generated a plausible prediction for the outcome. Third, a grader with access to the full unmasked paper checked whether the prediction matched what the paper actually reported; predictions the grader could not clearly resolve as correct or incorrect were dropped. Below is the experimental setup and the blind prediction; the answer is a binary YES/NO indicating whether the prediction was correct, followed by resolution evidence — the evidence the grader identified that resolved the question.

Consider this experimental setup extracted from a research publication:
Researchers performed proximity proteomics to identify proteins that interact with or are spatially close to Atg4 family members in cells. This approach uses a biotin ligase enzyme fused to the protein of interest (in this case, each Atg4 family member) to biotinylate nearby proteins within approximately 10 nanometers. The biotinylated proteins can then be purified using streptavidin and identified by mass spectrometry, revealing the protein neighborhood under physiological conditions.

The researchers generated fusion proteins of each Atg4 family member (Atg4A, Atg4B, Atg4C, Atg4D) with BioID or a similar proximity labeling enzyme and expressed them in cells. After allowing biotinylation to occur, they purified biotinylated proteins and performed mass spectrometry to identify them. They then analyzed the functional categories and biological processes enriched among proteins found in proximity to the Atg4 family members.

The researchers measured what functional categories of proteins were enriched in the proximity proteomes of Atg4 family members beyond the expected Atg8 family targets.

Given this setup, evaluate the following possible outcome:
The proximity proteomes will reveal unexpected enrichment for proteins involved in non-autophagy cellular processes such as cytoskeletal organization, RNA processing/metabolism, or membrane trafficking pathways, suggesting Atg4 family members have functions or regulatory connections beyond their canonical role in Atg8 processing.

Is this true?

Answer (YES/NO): NO